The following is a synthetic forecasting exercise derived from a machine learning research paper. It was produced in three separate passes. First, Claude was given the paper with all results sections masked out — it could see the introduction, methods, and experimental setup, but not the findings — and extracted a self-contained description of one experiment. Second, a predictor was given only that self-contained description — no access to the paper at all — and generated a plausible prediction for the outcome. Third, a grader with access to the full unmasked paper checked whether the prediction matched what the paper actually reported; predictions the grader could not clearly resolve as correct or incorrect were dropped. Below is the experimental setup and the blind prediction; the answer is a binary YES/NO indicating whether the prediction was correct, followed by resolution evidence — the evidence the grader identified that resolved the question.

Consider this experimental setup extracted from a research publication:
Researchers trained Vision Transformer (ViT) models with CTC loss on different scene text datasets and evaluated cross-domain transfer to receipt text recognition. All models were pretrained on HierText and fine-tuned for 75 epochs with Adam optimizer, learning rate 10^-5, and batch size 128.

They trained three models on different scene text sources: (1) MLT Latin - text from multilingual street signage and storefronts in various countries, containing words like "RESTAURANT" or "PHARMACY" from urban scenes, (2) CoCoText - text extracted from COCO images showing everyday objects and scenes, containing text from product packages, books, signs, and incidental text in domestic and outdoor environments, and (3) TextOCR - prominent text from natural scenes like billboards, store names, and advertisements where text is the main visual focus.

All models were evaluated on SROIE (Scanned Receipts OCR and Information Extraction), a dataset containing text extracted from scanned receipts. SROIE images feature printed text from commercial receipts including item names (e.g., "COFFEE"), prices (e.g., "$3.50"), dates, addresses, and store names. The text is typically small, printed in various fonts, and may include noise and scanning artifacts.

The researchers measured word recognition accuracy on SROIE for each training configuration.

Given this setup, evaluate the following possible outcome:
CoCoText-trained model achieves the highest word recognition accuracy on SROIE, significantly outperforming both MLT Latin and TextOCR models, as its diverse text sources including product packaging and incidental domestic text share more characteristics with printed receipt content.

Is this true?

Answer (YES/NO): NO